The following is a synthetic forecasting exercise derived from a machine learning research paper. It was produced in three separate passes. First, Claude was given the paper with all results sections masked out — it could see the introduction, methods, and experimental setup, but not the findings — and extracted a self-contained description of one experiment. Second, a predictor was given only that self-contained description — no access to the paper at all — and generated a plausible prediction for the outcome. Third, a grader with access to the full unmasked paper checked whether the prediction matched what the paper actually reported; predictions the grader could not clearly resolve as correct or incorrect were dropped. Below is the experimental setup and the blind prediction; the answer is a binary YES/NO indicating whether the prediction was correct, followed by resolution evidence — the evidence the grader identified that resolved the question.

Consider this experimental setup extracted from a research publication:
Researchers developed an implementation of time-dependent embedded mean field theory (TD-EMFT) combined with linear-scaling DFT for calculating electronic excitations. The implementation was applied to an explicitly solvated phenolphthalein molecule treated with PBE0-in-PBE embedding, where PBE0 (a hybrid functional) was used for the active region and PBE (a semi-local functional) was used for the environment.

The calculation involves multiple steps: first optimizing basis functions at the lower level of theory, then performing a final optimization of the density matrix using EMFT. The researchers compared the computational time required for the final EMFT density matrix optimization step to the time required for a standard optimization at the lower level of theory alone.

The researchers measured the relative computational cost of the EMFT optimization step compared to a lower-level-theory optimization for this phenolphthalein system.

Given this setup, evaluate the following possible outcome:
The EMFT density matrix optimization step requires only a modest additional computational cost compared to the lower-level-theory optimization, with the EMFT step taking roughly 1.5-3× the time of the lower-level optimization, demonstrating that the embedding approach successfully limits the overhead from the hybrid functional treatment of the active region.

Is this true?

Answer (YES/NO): YES